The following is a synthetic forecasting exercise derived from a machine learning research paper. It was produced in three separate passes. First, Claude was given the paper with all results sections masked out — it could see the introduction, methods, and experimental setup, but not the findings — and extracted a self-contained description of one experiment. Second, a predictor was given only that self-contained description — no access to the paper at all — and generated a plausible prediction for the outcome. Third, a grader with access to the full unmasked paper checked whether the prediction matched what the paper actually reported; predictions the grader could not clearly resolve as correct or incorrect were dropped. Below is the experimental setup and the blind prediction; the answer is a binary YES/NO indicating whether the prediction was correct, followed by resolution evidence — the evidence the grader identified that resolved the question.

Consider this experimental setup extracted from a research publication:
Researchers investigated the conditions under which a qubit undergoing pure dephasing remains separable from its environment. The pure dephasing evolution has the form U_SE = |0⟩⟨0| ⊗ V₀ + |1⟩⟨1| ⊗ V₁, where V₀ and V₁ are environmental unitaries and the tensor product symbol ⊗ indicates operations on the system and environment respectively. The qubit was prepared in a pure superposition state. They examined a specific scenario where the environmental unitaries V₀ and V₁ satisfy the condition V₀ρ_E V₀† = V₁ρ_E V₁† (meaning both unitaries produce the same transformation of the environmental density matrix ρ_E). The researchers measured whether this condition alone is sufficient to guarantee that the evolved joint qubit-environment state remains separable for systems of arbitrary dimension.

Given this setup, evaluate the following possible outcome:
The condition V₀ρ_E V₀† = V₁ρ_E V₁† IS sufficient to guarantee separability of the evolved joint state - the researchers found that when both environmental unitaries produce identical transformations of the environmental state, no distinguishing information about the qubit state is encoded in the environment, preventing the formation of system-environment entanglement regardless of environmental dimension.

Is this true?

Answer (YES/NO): NO